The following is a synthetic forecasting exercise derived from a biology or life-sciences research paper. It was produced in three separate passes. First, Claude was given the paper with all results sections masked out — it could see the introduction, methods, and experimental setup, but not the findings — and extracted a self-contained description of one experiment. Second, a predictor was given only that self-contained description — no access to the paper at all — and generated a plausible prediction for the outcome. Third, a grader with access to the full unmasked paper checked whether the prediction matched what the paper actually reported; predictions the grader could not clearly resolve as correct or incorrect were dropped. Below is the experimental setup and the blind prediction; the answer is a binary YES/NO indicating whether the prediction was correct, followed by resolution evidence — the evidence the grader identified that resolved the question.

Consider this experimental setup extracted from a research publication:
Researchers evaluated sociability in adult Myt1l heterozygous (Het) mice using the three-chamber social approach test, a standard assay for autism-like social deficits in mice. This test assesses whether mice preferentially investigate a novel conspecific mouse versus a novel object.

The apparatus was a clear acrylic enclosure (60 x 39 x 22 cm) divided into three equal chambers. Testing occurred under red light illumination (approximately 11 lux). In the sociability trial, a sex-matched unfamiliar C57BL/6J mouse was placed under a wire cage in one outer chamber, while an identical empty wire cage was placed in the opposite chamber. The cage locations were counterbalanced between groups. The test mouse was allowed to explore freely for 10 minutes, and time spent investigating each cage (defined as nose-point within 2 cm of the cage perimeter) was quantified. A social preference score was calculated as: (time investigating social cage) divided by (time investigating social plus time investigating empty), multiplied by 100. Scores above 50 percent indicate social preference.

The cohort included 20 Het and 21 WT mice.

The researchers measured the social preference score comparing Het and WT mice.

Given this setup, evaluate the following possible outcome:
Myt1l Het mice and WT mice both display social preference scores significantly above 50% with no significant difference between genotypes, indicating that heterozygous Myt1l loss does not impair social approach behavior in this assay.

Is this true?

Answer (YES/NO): NO